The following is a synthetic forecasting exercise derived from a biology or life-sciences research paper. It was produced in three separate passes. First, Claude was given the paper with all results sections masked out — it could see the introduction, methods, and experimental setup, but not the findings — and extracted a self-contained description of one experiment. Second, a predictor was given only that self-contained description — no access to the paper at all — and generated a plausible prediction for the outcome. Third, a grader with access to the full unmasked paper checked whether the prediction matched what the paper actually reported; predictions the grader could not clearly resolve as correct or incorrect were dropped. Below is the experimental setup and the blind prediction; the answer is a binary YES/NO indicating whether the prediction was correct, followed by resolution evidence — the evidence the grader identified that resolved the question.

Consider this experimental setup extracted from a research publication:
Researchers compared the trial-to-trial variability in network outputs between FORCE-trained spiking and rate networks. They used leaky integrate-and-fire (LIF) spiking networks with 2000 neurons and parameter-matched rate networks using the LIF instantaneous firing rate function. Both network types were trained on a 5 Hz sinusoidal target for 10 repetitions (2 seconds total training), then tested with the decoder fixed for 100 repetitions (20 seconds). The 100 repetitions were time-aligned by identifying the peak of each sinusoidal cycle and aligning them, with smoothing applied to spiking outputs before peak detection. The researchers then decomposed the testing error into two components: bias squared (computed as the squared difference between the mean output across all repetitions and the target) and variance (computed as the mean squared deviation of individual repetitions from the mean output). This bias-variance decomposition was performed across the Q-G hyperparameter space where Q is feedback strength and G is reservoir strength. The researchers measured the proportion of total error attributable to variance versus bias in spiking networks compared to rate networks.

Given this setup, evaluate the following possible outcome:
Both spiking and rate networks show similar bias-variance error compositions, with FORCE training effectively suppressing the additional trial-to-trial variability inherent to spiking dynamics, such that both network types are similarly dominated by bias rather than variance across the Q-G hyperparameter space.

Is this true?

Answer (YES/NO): NO